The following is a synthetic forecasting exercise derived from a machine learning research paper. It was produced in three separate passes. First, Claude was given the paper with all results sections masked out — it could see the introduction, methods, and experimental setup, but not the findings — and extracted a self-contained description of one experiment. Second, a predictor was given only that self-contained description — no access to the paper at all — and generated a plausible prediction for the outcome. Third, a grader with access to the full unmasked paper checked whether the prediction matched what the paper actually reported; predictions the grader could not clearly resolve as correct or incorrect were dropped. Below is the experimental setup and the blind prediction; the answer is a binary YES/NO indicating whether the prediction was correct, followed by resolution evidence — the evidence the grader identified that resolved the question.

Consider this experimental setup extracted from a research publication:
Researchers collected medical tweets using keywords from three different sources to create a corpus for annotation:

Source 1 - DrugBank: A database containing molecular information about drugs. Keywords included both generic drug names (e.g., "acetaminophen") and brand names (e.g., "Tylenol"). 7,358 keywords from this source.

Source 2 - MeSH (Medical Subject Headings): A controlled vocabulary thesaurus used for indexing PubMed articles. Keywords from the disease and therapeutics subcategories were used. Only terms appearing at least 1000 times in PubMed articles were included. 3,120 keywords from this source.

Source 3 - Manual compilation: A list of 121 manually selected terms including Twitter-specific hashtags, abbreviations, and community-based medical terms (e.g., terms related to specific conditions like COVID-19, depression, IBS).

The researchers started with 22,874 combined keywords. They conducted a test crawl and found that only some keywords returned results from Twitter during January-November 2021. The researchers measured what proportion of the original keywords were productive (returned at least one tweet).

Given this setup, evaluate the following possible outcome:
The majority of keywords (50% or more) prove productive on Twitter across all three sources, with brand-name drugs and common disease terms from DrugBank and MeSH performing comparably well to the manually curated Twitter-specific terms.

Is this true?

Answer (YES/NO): NO